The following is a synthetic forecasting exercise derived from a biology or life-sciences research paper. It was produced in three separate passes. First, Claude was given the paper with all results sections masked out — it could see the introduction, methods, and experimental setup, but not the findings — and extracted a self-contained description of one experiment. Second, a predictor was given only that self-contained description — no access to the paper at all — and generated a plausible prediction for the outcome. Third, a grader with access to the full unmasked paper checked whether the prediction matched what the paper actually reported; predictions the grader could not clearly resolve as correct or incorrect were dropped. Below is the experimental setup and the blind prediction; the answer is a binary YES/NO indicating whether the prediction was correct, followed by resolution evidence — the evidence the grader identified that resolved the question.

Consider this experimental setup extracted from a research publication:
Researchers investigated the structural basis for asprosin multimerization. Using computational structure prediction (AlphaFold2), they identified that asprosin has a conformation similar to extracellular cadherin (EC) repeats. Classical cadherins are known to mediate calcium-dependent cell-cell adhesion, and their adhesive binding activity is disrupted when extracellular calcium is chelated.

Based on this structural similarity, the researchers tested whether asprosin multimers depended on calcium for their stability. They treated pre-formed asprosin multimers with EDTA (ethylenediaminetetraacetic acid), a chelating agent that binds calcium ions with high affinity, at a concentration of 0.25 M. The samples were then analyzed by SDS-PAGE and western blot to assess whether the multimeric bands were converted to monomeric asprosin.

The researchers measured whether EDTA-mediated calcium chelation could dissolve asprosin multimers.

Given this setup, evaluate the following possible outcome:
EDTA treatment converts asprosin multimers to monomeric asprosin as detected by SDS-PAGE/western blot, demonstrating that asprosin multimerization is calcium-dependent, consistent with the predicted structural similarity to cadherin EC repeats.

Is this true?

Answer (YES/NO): NO